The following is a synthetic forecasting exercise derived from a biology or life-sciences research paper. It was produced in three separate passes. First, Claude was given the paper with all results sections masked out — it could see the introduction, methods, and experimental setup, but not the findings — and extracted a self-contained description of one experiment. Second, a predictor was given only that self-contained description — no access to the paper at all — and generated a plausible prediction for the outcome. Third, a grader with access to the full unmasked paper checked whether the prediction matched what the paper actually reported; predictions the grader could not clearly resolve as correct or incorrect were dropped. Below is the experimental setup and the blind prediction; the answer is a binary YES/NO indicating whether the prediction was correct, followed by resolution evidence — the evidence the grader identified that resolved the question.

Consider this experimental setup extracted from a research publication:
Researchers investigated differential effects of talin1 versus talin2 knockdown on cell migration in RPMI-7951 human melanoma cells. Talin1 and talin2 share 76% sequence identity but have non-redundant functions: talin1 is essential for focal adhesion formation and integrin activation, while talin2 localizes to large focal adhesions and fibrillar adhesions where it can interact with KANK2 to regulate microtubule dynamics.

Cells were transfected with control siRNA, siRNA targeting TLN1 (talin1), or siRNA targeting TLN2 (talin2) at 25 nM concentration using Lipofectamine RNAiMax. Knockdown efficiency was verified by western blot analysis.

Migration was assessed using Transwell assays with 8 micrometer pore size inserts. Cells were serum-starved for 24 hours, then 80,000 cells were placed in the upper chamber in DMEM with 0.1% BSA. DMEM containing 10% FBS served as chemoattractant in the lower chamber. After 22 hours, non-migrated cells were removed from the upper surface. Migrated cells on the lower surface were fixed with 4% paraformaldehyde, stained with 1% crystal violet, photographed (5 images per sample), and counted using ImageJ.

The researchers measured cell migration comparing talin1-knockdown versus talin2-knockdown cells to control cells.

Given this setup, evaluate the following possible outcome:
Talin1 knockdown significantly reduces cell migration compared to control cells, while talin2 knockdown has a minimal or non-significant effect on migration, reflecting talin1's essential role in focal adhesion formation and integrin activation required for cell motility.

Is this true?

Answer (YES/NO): NO